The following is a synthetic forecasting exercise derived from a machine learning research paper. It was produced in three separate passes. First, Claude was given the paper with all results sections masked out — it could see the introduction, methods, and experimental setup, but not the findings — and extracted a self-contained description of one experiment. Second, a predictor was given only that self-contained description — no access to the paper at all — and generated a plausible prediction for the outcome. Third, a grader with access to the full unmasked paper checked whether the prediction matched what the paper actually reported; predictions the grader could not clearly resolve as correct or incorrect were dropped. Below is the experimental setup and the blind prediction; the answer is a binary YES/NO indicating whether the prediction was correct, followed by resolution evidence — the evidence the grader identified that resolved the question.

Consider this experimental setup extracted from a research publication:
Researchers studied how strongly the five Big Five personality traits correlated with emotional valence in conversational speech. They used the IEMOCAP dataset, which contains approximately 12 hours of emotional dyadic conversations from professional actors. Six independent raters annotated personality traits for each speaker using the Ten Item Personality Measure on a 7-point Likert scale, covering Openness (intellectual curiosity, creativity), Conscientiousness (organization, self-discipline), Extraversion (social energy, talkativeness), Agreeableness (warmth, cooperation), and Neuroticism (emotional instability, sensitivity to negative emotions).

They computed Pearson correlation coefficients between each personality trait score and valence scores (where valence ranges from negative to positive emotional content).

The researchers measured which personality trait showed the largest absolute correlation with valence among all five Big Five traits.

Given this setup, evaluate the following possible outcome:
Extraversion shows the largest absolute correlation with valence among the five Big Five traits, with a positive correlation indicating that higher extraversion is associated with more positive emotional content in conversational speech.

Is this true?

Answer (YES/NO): NO